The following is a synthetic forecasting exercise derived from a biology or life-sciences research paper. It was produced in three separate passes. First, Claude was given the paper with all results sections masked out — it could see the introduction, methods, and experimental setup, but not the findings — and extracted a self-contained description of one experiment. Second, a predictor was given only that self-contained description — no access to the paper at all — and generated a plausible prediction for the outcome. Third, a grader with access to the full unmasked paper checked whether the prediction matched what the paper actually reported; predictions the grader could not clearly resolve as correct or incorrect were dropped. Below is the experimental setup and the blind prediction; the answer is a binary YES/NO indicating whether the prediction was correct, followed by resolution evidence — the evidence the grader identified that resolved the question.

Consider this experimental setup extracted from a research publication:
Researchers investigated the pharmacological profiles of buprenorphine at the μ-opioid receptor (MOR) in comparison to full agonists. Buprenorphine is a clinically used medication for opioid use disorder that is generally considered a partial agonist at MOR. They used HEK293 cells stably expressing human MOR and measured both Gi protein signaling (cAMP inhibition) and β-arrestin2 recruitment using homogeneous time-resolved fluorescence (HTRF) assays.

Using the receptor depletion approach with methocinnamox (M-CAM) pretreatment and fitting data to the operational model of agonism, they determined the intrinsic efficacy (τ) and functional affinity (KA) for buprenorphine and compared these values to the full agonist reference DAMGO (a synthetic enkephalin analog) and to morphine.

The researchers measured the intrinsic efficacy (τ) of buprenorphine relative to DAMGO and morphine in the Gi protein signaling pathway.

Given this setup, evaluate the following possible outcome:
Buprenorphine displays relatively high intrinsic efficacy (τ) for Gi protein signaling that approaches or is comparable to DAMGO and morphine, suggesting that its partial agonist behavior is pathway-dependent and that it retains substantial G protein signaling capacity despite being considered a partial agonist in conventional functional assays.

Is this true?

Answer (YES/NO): NO